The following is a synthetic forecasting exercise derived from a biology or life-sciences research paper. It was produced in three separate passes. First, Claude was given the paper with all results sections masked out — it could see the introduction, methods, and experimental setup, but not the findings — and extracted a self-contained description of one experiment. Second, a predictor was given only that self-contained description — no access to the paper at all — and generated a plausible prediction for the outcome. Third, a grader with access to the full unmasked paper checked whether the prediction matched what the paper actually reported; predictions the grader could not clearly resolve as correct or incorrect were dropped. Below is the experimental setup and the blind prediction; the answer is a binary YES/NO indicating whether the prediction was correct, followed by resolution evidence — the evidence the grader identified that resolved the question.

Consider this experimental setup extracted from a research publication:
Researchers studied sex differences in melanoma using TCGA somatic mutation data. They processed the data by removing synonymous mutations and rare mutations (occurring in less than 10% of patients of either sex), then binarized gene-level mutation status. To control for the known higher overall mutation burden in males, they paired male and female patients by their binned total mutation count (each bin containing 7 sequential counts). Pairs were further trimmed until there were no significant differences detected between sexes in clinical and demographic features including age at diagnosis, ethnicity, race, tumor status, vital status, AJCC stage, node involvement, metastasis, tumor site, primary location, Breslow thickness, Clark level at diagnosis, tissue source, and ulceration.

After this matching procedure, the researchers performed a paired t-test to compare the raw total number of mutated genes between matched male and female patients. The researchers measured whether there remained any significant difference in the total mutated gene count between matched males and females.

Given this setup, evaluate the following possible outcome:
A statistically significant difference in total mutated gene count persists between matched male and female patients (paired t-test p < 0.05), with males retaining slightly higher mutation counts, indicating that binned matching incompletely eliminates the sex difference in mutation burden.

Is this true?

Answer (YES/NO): NO